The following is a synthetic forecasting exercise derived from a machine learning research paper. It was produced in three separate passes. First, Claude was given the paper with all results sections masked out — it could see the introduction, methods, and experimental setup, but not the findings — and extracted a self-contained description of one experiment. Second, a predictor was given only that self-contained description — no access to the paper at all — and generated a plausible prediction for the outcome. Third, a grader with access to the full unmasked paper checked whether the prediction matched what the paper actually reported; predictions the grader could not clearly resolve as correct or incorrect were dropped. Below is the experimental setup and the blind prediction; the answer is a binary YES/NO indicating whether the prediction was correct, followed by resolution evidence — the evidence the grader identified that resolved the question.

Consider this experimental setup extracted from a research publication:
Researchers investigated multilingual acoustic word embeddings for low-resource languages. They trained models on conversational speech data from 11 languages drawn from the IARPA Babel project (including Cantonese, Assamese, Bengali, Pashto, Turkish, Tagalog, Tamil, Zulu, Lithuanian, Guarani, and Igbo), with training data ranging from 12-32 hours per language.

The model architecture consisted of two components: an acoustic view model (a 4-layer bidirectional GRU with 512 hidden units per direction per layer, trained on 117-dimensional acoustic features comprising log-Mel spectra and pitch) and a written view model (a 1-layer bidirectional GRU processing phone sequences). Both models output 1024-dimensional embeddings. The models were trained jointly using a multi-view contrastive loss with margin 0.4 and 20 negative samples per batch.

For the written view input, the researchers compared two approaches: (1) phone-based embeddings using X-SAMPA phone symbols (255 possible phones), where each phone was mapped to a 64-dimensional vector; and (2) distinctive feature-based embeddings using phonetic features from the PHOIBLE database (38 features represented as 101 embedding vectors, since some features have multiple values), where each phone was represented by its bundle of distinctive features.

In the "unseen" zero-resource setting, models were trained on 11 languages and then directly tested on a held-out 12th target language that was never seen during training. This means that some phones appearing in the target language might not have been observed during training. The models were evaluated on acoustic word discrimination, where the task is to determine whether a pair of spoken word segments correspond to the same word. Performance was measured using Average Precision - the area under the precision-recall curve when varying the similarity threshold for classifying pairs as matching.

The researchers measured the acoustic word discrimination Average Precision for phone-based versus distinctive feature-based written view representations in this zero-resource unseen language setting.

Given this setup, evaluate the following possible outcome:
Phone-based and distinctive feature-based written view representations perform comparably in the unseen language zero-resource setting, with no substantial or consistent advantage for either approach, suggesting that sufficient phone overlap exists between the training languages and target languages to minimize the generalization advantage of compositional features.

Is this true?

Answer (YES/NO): YES